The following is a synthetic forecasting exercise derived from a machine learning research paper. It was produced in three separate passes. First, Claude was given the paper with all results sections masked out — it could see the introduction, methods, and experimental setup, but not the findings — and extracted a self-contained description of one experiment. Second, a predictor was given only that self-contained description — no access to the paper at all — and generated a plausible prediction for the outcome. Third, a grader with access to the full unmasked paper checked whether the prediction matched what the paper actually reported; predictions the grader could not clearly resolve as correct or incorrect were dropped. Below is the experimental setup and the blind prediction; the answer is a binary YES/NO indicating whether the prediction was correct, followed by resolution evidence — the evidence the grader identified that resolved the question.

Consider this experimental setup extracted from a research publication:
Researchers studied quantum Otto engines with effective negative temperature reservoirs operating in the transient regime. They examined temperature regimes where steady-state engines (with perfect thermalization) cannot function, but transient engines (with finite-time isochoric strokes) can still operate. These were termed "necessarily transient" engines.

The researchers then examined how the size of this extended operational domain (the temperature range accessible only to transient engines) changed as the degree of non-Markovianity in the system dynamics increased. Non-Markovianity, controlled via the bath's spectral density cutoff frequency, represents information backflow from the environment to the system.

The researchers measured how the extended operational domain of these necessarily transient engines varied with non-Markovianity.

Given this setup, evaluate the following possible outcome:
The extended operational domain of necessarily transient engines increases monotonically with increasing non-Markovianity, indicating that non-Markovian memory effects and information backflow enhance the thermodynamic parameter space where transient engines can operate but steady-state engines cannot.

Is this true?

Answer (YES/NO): YES